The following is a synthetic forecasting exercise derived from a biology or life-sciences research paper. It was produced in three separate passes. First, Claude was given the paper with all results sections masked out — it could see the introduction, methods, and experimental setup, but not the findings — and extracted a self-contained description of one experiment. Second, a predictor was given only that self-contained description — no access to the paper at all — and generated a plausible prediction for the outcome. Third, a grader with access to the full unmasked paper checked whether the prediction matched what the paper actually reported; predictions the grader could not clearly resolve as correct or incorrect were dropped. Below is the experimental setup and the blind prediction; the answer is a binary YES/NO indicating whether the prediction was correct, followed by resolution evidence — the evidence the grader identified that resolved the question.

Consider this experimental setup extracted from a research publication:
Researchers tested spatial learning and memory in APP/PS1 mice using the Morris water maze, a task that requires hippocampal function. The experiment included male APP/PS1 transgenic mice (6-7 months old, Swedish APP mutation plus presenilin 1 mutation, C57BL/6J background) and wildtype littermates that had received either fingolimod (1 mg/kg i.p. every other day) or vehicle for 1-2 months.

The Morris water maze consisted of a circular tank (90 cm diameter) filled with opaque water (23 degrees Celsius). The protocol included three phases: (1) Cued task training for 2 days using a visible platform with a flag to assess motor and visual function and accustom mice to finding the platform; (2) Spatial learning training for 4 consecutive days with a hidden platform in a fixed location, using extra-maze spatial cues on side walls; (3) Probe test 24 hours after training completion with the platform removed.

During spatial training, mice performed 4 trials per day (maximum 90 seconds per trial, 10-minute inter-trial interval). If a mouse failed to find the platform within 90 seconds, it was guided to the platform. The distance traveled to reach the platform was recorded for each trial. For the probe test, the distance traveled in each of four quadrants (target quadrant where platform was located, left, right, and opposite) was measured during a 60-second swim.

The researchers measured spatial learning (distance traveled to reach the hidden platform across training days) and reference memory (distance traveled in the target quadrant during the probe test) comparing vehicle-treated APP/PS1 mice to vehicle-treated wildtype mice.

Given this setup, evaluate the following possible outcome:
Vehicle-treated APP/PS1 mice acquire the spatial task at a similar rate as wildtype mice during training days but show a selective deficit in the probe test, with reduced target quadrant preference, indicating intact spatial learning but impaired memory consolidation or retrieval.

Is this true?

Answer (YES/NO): NO